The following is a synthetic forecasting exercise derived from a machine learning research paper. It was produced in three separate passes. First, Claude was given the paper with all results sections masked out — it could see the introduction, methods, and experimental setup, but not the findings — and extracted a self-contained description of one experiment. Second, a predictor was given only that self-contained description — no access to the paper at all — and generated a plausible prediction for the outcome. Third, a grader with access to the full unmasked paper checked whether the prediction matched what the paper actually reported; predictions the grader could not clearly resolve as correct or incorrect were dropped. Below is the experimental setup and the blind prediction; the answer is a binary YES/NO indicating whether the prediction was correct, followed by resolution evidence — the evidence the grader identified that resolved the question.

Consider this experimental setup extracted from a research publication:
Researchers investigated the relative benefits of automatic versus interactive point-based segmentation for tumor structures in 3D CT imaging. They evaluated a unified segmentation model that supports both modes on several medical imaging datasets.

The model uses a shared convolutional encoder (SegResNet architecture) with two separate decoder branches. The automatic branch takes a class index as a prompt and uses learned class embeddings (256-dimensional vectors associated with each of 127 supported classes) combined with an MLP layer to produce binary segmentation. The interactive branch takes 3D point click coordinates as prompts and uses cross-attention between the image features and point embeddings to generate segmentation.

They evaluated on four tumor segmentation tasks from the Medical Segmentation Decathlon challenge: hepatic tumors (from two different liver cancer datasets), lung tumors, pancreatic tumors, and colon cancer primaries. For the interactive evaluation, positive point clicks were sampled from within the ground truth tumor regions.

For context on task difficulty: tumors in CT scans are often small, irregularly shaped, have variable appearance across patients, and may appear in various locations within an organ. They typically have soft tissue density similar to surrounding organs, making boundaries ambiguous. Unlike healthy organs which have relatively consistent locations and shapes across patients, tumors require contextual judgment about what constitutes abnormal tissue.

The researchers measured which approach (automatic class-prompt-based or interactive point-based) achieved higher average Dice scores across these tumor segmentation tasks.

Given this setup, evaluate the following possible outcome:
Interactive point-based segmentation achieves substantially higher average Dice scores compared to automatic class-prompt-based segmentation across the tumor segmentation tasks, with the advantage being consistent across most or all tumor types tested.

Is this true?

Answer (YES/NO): YES